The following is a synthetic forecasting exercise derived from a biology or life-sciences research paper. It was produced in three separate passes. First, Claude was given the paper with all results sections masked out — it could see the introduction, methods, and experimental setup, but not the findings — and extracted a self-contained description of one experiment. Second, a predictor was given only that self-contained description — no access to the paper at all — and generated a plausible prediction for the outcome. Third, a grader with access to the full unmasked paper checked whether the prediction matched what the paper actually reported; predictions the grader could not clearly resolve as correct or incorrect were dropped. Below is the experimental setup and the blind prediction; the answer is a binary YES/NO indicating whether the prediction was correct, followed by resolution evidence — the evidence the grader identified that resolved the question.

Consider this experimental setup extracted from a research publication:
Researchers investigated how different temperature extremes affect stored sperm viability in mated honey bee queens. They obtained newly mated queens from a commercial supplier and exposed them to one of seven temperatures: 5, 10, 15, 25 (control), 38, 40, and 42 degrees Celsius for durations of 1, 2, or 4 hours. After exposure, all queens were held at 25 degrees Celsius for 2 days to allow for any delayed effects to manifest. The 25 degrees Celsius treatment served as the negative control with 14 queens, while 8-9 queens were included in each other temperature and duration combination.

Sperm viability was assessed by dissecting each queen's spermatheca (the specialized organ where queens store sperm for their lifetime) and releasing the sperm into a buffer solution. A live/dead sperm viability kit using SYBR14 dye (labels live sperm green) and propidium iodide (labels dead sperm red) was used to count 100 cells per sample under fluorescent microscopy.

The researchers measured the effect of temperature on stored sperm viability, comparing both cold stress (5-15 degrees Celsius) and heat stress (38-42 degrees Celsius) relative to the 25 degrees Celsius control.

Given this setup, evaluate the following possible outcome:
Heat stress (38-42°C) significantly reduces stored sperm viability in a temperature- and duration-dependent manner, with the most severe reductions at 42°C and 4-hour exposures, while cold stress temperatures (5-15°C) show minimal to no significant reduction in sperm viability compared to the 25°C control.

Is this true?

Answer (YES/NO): NO